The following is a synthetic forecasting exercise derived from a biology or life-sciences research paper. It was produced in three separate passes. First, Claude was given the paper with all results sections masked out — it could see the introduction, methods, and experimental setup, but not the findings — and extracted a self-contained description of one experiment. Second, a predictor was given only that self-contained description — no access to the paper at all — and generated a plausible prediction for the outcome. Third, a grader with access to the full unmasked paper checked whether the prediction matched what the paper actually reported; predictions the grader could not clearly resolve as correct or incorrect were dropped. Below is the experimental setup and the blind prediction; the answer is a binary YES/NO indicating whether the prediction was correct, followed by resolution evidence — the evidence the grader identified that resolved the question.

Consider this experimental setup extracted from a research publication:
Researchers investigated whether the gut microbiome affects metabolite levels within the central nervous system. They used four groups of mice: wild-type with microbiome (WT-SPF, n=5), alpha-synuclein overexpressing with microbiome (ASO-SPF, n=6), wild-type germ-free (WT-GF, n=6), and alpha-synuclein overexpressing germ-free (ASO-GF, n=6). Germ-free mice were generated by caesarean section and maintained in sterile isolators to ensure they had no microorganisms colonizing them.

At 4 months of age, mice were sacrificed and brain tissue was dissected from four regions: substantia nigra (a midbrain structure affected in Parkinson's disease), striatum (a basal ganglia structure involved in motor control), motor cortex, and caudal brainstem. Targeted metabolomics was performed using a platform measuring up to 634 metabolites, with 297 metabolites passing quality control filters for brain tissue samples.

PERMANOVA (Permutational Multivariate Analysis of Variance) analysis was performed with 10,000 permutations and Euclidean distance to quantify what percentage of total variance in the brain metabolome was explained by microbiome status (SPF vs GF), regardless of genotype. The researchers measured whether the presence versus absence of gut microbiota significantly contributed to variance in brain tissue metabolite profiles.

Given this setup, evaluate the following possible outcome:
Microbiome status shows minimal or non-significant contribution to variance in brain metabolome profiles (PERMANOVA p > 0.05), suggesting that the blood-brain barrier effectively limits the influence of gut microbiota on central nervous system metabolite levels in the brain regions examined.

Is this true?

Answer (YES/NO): NO